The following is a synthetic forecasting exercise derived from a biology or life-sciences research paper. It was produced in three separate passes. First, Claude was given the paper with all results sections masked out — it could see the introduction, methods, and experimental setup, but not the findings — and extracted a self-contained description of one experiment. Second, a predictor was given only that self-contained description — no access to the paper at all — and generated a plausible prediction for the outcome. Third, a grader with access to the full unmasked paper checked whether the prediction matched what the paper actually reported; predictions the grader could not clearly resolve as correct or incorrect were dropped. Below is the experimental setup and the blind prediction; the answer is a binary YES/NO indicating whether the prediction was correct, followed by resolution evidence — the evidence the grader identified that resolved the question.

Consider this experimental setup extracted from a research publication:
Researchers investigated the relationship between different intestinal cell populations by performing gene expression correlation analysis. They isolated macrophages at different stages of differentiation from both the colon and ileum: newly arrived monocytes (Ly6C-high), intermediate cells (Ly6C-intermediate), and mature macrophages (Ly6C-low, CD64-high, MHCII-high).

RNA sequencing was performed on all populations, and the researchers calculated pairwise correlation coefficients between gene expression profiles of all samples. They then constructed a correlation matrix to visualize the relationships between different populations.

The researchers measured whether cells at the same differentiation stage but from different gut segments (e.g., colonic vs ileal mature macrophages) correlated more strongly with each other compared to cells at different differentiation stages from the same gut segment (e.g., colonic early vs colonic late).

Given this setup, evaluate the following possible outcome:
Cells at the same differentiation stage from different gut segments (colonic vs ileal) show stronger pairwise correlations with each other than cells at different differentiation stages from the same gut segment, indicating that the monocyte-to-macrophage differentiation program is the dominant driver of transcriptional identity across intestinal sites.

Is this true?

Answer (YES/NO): NO